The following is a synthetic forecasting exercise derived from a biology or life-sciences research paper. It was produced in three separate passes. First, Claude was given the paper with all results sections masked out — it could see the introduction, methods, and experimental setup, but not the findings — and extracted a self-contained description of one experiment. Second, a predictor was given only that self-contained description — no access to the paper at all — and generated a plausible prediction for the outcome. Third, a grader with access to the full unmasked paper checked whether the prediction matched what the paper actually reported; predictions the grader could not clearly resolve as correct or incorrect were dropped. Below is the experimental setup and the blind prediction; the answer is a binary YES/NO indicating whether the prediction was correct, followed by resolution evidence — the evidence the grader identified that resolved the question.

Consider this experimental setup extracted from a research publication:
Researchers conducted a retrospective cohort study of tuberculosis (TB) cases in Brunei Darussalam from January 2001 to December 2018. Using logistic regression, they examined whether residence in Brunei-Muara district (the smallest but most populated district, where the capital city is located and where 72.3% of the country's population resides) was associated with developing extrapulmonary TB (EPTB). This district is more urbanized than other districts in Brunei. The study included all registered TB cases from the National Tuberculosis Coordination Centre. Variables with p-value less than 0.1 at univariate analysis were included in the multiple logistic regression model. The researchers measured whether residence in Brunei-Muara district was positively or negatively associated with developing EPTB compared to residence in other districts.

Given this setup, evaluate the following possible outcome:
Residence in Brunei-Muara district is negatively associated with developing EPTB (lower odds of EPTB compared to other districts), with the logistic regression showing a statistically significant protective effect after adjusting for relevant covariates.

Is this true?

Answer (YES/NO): NO